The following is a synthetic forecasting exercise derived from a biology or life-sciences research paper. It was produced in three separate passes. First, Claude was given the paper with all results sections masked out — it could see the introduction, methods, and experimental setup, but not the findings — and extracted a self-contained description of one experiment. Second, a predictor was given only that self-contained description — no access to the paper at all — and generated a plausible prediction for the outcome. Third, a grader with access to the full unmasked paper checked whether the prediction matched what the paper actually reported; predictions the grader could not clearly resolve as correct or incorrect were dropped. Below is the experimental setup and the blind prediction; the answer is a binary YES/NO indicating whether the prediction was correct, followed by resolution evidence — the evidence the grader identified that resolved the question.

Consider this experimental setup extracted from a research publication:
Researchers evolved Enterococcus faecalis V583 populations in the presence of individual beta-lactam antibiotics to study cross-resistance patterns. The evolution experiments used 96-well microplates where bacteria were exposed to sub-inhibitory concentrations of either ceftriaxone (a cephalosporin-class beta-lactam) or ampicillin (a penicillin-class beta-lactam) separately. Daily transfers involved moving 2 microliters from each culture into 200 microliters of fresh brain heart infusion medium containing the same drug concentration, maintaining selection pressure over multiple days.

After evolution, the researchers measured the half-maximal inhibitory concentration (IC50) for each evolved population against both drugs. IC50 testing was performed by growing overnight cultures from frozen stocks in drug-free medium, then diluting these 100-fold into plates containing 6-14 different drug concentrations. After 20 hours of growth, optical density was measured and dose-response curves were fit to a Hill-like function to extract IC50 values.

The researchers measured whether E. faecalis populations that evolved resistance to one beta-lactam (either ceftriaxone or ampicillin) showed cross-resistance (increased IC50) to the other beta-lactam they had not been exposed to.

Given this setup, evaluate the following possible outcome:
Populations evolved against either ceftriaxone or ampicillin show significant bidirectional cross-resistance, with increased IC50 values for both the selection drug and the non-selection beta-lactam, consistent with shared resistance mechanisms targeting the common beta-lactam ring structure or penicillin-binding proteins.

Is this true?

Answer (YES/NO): YES